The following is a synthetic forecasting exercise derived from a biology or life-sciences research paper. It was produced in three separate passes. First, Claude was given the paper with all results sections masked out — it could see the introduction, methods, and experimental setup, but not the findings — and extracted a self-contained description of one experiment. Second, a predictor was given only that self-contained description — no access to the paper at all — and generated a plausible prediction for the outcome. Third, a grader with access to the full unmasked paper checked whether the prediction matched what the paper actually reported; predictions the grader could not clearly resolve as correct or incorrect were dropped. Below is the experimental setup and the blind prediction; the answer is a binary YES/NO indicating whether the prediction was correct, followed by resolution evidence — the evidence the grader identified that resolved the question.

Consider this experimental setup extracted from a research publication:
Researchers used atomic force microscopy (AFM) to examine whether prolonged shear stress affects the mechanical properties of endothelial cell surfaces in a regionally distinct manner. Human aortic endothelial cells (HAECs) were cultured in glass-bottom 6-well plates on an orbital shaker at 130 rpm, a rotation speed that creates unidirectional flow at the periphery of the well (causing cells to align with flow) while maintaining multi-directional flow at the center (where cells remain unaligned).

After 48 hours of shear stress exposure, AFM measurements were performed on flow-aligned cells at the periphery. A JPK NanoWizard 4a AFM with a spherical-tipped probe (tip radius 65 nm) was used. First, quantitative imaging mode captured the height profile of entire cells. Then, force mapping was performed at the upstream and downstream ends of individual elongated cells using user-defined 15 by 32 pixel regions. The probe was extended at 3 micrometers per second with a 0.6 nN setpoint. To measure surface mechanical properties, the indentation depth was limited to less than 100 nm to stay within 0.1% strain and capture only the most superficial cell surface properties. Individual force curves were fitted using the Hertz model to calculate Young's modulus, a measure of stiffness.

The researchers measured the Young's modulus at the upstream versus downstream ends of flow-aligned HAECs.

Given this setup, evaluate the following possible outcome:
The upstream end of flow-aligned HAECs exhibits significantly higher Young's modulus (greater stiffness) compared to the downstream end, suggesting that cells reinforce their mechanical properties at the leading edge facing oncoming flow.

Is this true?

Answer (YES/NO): NO